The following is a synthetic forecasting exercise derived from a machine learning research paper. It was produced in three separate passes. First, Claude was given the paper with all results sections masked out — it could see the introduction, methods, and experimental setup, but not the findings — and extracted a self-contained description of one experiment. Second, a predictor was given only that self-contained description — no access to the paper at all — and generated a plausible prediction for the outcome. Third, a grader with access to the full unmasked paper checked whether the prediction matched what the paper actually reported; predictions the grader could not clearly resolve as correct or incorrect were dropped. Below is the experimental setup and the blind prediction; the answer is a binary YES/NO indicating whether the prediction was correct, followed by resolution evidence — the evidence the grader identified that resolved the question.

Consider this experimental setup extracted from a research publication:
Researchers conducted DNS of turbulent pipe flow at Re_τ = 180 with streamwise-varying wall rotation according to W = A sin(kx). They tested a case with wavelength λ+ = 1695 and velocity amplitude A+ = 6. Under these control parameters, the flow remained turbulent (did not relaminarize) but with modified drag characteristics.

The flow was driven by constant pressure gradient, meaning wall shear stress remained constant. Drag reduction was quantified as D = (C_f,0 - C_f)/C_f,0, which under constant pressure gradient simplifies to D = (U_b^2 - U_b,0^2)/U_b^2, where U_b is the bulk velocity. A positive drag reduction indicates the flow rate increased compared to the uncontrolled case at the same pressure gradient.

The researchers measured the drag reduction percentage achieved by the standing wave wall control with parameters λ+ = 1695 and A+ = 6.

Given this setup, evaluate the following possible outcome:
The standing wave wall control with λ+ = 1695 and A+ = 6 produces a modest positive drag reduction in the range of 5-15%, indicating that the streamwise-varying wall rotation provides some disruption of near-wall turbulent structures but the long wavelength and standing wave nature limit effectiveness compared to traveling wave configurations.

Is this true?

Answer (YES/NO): NO